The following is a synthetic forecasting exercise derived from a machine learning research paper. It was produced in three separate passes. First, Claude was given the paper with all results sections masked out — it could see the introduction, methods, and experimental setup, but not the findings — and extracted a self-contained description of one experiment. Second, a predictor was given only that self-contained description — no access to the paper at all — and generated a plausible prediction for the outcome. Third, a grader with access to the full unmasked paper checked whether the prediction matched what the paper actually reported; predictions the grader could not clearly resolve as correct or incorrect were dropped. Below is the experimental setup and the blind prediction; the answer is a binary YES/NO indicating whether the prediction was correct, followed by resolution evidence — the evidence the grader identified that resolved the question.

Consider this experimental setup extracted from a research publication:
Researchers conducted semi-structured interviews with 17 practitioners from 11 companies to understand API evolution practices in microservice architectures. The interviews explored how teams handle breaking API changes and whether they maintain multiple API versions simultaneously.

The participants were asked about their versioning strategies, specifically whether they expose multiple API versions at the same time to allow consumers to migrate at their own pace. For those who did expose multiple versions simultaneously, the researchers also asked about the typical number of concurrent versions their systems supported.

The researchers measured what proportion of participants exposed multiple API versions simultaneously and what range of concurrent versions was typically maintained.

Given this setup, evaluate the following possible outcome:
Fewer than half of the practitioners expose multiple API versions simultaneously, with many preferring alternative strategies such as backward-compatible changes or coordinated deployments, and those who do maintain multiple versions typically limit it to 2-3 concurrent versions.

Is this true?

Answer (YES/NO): NO